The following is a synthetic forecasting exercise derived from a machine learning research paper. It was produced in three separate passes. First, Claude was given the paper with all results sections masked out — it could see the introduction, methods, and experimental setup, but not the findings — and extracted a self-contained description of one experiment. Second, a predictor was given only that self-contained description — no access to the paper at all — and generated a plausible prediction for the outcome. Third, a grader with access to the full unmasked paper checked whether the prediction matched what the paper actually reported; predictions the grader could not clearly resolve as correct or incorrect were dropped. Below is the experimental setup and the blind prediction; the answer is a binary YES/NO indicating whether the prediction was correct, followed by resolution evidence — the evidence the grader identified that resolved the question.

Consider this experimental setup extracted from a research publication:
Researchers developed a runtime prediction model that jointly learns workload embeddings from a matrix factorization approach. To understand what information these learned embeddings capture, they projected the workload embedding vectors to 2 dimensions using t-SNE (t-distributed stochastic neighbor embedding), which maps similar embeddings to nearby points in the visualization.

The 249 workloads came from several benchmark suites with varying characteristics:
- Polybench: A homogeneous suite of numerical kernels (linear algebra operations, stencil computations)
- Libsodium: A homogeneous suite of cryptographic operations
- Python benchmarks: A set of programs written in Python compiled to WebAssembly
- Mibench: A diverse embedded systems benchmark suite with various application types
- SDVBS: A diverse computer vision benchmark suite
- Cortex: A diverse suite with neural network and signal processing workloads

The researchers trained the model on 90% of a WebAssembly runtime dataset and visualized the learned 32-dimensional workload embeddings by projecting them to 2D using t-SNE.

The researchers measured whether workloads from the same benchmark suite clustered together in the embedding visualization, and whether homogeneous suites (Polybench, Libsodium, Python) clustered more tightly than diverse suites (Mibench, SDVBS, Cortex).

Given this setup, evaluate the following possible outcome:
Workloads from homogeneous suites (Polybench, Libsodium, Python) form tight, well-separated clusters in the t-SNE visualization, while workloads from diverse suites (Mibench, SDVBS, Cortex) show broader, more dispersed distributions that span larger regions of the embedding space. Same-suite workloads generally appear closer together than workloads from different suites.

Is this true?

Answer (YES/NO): NO